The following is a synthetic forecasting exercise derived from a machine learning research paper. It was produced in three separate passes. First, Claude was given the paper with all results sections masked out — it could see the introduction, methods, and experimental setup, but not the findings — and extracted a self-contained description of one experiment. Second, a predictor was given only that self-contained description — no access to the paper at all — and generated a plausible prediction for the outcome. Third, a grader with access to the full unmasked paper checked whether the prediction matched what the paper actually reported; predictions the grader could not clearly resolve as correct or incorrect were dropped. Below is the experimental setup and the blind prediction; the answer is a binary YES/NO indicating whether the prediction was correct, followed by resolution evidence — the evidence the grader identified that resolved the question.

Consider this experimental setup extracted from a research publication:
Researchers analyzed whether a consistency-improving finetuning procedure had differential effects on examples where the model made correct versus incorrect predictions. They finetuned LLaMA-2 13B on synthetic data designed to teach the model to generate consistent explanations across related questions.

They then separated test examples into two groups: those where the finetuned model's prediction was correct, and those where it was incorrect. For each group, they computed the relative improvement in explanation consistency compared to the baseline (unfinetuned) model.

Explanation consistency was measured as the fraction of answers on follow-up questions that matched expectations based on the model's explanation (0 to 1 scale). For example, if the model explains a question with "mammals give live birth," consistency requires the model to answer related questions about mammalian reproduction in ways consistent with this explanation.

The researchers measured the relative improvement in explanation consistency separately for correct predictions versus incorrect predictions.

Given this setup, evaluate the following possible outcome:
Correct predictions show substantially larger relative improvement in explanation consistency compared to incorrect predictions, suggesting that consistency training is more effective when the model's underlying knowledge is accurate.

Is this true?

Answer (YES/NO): YES